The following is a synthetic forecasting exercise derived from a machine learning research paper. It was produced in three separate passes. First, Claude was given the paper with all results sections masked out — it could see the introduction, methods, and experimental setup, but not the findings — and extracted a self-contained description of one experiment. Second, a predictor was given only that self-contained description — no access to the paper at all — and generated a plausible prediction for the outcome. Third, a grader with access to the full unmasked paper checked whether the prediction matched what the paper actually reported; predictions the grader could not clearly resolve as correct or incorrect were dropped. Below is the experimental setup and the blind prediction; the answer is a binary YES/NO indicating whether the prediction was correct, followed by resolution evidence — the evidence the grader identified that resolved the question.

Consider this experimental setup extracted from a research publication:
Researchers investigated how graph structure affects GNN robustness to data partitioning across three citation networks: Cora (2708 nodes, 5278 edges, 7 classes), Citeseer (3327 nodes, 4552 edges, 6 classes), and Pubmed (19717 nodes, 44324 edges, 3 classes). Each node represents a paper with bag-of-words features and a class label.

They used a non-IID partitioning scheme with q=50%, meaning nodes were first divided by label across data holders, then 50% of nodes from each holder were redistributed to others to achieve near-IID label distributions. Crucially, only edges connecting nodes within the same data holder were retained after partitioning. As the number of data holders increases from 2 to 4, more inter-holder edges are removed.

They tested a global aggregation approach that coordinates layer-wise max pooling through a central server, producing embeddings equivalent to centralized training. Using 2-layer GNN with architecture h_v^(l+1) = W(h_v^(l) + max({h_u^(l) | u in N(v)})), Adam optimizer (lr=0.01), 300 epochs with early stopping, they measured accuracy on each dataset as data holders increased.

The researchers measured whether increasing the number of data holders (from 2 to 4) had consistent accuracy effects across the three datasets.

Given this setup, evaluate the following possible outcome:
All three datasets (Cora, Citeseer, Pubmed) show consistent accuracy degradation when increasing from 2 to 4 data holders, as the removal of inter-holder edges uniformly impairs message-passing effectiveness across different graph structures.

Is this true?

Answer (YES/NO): NO